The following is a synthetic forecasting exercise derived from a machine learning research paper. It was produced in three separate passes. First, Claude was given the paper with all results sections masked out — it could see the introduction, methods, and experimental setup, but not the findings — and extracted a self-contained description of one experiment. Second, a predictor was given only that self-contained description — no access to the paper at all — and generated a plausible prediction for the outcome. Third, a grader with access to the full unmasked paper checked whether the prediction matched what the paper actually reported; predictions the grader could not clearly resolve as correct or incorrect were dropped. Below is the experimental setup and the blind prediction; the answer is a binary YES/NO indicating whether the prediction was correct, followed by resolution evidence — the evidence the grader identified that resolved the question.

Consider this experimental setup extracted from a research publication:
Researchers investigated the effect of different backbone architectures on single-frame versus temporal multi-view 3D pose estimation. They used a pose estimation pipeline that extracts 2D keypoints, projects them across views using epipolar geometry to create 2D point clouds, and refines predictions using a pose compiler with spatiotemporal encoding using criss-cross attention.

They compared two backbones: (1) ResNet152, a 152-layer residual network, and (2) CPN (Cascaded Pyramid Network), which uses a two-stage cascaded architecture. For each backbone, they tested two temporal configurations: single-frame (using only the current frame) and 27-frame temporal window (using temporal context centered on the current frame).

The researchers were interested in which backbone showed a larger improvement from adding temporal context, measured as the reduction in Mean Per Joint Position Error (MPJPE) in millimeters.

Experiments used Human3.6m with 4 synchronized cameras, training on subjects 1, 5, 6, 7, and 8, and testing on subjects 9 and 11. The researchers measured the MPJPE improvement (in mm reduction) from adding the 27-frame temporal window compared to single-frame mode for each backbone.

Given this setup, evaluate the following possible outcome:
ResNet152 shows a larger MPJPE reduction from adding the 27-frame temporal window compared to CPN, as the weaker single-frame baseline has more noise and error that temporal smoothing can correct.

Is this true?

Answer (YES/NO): YES